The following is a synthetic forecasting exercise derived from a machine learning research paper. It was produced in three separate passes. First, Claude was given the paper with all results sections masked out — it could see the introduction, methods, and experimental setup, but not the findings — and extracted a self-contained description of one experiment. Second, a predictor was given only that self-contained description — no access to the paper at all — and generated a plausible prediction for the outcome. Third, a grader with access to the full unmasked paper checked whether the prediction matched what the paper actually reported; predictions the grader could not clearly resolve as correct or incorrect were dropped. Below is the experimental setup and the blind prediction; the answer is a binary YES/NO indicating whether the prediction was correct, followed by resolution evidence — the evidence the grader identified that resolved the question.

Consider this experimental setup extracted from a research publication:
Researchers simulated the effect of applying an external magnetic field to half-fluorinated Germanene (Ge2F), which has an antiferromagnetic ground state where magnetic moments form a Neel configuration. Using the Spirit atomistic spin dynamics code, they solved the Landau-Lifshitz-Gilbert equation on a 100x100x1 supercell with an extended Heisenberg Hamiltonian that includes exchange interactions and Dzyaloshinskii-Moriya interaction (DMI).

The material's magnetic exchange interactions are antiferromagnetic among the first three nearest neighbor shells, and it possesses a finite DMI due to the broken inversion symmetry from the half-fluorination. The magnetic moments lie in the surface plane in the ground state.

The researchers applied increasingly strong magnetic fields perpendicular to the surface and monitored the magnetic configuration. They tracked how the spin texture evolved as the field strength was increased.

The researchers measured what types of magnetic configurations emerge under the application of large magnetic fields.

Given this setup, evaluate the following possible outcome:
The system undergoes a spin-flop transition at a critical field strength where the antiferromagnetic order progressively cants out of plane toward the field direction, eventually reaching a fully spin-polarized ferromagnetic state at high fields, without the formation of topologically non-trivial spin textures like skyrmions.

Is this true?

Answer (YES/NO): NO